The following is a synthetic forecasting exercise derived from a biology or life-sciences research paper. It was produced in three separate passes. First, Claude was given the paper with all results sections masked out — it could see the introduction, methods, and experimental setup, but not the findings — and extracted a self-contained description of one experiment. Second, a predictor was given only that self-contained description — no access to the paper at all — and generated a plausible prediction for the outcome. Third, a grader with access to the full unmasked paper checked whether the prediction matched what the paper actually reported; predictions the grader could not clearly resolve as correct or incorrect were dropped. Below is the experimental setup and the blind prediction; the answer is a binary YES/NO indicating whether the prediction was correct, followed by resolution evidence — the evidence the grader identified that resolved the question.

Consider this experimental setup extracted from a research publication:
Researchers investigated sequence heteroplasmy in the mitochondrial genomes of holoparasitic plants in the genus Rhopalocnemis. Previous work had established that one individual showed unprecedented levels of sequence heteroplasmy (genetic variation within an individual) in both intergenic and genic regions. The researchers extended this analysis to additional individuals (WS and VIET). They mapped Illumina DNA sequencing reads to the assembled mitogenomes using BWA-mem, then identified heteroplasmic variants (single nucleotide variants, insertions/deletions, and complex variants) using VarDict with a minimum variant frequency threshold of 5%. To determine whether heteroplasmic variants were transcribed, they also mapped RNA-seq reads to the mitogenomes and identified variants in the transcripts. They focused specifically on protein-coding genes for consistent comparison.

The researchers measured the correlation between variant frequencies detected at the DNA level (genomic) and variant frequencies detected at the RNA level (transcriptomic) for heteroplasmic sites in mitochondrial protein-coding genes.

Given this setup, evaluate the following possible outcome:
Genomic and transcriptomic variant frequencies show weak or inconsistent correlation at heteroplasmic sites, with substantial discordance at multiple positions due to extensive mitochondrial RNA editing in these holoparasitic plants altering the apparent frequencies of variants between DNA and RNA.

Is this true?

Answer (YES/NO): NO